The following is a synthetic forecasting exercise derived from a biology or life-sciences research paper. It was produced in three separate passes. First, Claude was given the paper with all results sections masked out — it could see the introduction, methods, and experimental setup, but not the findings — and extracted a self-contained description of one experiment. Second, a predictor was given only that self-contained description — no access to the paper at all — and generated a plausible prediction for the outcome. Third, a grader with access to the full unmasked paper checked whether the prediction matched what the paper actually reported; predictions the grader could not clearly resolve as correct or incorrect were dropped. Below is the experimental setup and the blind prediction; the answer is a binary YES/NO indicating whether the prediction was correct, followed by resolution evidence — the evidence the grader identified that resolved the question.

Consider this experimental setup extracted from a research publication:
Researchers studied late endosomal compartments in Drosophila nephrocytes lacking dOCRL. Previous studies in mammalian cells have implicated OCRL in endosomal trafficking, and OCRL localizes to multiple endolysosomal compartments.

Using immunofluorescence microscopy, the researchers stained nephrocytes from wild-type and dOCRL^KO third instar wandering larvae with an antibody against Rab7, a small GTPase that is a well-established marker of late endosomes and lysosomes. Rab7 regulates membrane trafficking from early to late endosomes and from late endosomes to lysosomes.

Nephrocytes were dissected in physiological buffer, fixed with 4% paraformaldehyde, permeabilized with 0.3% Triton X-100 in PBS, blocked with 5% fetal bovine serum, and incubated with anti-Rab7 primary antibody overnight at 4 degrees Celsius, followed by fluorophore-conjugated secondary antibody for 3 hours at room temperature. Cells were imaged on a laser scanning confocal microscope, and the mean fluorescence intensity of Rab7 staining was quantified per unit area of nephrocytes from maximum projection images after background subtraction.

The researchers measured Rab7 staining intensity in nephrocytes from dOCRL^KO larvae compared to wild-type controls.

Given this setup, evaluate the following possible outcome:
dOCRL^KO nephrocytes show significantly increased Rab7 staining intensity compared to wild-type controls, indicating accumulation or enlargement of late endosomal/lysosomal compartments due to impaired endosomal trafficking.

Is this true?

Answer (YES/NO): NO